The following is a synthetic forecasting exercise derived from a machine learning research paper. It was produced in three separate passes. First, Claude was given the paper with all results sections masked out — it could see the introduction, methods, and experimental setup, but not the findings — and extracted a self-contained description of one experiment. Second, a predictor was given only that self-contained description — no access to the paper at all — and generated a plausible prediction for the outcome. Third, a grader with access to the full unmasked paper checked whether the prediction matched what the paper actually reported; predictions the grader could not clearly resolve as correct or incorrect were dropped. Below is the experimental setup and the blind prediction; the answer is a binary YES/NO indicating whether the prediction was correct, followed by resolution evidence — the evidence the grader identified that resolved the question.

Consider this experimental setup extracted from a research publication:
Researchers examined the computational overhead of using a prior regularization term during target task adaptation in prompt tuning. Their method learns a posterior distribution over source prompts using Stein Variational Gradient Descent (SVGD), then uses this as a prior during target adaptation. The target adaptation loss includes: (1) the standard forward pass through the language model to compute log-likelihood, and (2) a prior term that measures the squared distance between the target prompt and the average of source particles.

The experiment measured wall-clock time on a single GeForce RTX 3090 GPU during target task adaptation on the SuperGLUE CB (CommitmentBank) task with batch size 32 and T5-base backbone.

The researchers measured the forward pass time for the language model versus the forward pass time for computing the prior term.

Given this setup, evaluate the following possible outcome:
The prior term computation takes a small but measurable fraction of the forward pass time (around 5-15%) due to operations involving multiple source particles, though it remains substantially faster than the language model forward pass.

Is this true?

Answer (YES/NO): NO